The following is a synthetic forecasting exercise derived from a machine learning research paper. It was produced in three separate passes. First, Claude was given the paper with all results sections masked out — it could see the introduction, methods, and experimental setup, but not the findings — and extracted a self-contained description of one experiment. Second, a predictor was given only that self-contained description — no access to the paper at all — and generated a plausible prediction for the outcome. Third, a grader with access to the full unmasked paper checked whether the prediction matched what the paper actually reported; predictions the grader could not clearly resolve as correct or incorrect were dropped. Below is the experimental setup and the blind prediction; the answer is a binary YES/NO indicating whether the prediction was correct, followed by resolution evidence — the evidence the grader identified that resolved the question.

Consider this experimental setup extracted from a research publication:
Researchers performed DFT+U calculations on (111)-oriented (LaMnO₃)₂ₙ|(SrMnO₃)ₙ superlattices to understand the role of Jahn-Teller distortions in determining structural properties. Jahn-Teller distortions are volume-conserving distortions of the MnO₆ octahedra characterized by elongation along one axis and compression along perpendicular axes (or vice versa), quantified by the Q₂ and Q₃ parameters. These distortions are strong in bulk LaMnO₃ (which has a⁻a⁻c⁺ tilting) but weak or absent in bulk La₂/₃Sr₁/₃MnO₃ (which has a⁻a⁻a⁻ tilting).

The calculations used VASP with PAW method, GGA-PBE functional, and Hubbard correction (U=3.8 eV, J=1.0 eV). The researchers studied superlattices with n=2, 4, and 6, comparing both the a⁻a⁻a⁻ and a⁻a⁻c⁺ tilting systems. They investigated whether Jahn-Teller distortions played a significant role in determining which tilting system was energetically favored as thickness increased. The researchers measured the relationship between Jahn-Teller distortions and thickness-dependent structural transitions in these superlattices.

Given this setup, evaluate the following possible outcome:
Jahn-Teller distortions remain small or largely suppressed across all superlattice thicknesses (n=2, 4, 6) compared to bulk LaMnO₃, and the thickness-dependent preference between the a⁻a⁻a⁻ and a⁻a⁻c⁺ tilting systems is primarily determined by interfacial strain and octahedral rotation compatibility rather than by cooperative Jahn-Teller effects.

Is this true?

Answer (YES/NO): NO